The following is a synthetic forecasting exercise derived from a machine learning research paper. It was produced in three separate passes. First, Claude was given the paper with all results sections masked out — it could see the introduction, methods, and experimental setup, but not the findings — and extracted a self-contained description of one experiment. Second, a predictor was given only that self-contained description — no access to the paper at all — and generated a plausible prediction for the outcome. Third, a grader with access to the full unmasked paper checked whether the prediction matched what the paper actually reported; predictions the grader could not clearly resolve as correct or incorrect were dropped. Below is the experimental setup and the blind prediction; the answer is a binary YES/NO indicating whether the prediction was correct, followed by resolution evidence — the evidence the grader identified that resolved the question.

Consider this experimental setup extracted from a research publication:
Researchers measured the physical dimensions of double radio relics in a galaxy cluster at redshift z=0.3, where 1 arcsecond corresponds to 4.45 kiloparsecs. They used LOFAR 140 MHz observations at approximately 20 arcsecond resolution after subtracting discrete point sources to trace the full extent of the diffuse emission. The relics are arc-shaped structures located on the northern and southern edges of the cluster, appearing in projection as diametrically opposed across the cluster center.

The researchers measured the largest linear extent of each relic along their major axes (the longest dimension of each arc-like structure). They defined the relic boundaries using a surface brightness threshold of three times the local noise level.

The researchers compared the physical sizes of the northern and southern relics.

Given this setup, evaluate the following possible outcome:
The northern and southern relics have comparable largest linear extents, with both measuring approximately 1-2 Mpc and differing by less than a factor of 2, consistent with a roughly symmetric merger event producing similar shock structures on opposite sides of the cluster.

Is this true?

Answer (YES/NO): NO